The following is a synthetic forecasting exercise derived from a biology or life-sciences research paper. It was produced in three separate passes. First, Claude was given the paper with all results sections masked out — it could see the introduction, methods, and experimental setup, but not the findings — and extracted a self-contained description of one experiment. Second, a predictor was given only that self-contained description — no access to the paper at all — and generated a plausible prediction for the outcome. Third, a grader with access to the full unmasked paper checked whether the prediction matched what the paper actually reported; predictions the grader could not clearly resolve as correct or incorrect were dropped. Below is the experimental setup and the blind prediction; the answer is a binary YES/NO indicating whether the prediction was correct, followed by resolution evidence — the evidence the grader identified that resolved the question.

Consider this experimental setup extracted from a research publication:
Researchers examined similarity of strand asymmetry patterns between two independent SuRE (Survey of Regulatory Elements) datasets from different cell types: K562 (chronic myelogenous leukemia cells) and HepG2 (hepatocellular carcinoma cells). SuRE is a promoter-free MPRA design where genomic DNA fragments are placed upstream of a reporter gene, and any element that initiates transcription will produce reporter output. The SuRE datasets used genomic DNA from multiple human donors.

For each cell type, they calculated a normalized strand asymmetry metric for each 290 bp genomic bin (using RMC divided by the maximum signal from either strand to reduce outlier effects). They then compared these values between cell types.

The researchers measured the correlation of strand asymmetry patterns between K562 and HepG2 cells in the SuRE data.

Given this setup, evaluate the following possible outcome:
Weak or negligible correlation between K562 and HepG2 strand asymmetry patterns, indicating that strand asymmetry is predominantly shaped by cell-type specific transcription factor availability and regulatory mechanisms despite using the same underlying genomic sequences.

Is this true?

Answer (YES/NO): NO